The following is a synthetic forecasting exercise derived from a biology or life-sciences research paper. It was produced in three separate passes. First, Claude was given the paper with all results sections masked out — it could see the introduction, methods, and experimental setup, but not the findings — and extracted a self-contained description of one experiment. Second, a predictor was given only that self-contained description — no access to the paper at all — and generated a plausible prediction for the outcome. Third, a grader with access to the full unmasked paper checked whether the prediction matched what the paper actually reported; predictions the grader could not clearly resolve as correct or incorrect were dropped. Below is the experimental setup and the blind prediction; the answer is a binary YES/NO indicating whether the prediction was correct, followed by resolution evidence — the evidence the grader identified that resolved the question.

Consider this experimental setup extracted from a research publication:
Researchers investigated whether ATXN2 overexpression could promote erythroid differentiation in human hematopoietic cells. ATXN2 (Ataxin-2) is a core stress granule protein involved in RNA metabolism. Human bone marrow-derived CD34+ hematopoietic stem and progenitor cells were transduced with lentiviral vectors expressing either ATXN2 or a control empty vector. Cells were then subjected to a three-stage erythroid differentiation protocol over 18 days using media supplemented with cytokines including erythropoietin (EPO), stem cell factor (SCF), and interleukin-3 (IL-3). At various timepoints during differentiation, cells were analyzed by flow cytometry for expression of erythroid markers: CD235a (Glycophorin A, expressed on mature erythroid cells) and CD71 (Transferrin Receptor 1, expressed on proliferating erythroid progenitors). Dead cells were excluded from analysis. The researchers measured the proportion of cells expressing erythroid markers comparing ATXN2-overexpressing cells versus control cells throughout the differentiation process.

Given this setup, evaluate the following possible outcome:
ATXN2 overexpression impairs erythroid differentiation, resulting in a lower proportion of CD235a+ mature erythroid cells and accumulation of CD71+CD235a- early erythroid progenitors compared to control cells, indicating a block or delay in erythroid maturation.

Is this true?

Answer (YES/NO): NO